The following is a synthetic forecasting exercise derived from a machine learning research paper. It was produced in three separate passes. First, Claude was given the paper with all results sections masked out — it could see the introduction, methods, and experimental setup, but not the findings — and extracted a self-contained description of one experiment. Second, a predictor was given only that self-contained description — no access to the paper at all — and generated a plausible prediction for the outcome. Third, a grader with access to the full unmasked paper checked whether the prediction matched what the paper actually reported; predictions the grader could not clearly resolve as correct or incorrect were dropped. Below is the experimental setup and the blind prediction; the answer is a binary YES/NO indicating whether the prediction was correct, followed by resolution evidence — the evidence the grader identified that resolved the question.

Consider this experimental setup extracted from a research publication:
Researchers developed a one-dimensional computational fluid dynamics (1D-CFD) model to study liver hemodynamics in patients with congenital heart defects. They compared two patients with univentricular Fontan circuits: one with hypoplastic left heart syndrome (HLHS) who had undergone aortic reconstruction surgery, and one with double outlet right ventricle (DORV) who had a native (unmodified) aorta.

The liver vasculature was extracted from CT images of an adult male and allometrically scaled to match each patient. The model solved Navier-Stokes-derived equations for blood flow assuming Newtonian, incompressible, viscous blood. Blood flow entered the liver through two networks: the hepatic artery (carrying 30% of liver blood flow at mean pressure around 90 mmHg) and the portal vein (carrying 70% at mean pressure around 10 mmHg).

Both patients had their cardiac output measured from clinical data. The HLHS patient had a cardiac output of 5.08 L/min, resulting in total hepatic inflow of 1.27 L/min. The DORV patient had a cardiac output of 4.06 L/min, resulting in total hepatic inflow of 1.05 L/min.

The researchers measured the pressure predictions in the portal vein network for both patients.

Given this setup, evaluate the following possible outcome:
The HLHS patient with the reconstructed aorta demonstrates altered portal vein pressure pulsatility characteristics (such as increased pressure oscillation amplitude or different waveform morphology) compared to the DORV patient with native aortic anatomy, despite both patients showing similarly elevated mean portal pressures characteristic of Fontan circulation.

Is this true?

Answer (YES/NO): NO